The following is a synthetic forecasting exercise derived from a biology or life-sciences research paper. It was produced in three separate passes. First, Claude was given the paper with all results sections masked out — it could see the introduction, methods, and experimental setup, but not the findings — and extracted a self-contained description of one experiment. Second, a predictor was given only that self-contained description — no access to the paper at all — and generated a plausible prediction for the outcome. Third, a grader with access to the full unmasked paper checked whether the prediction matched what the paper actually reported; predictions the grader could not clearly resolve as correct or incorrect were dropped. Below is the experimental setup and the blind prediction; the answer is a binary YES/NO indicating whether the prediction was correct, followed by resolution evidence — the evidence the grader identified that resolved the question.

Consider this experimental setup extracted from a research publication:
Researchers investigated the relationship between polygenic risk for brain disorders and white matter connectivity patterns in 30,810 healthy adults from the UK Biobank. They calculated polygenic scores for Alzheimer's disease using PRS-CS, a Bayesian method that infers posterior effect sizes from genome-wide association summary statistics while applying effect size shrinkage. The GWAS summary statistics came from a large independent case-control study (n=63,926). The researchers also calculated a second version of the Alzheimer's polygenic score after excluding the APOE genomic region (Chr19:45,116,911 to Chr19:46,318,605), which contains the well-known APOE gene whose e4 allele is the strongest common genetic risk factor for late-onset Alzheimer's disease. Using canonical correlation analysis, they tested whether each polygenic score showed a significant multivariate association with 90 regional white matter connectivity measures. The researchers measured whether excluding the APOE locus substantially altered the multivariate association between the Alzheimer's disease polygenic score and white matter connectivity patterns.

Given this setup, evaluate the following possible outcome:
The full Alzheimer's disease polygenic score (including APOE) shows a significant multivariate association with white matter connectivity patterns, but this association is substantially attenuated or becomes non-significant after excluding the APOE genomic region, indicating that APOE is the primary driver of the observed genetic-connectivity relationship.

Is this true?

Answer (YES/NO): NO